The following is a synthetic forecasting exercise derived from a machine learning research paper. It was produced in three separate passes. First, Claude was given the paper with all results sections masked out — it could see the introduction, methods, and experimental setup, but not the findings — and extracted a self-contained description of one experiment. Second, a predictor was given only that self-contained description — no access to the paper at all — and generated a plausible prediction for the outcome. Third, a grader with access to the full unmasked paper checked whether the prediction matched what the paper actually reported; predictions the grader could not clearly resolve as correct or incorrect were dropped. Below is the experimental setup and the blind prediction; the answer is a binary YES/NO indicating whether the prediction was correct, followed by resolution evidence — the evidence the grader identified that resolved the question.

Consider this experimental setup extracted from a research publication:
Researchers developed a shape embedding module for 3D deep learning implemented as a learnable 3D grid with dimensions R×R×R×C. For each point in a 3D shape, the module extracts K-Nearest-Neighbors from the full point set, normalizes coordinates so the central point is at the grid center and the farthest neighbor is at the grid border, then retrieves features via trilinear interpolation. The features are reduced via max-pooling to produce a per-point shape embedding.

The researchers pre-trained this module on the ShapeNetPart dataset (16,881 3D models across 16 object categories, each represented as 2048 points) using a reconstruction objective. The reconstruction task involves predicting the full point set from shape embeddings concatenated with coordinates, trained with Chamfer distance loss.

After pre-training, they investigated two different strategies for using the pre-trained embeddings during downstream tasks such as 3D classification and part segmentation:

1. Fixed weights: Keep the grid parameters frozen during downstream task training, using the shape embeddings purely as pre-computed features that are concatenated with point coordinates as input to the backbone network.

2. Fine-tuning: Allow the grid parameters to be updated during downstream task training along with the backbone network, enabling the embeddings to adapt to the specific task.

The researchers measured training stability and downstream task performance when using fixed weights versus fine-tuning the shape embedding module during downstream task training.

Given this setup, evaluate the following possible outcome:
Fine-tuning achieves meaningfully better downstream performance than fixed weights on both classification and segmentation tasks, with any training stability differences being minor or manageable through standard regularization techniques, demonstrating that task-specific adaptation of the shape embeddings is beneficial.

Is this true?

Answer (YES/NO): NO